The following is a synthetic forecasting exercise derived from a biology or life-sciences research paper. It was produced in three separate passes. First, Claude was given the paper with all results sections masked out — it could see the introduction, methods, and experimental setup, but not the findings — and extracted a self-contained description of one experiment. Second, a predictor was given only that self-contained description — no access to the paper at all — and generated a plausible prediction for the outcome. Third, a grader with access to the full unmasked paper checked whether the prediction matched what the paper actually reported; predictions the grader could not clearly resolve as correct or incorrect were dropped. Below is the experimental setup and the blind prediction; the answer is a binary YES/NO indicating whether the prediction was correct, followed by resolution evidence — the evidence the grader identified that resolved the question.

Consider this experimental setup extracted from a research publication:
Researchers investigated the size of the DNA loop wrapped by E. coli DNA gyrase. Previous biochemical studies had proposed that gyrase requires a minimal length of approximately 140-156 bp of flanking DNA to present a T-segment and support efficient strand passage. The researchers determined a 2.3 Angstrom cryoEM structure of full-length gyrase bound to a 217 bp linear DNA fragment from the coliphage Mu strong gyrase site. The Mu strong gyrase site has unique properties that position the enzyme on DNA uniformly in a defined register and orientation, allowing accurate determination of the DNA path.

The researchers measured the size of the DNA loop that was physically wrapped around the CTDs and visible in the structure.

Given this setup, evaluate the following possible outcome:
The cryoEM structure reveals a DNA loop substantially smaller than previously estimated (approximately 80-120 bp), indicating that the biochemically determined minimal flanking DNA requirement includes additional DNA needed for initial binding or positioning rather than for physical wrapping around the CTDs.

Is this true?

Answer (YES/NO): NO